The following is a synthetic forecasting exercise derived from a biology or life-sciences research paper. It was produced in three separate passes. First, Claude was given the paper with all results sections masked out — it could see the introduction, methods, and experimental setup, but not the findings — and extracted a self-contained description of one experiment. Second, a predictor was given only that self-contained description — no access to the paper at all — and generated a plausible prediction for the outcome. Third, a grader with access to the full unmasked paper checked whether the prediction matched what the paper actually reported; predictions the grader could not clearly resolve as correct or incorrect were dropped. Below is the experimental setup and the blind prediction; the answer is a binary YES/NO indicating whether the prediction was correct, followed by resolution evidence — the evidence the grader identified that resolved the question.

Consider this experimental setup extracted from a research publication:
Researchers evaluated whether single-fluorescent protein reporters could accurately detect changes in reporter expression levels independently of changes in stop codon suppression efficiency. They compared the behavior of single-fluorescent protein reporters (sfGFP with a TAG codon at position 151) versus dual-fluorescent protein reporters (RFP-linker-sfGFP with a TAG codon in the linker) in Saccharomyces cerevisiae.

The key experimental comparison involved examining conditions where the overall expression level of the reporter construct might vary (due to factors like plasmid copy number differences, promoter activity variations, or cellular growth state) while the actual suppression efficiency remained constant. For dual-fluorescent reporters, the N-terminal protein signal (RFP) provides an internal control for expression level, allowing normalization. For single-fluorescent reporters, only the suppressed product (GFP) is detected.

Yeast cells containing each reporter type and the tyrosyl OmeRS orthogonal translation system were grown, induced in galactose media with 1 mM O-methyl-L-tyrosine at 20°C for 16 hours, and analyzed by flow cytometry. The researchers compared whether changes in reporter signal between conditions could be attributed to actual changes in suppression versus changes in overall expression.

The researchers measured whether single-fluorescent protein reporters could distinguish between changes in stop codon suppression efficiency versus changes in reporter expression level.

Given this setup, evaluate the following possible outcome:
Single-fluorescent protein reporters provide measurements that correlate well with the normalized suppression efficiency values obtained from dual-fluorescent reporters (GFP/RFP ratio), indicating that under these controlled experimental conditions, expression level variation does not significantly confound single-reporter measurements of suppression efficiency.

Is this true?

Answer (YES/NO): NO